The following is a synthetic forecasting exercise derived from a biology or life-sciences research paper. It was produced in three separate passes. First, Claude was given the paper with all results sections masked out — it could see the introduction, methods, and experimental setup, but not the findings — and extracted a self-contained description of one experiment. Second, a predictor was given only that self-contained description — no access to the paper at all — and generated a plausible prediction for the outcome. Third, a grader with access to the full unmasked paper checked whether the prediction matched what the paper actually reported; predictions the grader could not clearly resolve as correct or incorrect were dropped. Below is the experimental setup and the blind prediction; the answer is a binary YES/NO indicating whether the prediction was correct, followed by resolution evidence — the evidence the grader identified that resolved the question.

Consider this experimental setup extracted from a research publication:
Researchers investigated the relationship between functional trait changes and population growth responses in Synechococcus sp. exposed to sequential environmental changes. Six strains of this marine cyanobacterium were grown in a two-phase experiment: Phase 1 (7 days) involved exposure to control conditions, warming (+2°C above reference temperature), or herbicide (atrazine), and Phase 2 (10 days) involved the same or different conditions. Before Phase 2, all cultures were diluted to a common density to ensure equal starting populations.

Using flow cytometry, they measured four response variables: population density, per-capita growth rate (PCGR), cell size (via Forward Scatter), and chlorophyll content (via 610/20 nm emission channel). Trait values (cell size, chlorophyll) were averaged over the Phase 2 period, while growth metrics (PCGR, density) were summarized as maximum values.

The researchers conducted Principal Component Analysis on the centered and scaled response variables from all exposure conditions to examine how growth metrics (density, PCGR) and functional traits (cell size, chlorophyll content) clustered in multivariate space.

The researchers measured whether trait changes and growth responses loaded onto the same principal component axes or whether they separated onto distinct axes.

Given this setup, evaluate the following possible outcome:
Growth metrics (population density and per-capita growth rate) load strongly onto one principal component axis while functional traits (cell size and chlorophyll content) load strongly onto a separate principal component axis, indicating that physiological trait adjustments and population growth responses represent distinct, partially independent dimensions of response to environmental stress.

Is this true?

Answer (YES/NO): NO